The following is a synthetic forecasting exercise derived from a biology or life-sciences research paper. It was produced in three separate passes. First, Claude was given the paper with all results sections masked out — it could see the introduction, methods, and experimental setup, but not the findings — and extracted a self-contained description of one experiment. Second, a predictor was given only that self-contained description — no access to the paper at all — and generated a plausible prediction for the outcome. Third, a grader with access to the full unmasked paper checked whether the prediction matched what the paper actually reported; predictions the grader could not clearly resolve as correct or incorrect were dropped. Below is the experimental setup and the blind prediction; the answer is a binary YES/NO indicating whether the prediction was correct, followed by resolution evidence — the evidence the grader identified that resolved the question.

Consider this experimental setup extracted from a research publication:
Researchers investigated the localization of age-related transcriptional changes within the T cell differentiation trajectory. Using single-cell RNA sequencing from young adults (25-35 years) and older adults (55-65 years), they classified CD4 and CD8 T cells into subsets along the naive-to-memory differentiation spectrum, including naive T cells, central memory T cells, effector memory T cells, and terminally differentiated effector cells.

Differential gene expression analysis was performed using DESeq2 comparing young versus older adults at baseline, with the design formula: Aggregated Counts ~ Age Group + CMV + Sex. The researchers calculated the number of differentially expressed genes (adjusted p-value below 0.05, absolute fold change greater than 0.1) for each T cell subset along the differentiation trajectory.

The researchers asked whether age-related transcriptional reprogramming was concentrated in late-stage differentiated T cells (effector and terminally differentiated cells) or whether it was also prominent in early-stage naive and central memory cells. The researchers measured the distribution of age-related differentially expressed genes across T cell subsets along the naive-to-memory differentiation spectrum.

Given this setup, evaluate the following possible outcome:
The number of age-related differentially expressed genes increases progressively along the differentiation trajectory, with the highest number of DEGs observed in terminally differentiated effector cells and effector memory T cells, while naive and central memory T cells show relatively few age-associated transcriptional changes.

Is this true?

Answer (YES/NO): NO